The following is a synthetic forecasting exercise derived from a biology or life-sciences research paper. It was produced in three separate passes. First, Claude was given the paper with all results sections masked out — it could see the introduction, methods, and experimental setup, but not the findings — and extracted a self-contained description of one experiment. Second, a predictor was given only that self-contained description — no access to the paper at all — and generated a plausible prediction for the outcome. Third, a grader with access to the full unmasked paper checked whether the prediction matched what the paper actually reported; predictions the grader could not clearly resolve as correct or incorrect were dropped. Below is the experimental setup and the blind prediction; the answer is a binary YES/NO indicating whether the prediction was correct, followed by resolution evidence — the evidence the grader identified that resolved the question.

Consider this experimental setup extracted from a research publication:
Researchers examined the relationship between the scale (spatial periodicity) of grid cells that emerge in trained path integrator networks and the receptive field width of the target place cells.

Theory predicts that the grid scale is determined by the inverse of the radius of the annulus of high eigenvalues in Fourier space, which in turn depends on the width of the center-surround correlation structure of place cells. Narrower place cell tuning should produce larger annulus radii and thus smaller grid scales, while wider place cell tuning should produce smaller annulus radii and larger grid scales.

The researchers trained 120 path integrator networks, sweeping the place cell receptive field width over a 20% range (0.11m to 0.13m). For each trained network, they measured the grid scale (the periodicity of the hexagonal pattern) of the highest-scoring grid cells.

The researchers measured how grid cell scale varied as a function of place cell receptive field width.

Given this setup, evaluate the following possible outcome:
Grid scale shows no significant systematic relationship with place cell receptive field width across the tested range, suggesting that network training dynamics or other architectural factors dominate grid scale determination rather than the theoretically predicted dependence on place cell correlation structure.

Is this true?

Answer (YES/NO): NO